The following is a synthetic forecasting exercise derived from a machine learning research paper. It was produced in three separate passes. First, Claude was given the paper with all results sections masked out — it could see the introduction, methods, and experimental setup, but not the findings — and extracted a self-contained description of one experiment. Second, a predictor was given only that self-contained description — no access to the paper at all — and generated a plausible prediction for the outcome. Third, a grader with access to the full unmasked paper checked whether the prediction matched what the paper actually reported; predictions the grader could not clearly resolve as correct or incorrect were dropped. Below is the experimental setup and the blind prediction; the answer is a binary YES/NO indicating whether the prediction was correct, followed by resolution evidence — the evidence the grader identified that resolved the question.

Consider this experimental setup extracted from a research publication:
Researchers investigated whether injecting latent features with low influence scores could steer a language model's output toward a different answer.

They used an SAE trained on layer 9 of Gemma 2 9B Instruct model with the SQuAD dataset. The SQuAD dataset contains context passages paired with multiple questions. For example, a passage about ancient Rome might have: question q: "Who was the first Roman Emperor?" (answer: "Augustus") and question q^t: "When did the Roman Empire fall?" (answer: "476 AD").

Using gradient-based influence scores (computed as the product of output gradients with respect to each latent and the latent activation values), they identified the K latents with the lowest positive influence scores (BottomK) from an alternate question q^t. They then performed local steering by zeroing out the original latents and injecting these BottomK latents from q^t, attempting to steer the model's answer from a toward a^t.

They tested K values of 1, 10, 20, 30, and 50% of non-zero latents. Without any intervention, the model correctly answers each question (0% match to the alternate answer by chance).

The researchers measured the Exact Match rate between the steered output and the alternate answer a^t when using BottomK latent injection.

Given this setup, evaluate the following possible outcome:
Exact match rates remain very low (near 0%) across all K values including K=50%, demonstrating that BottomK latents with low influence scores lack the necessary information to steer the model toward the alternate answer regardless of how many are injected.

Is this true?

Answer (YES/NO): YES